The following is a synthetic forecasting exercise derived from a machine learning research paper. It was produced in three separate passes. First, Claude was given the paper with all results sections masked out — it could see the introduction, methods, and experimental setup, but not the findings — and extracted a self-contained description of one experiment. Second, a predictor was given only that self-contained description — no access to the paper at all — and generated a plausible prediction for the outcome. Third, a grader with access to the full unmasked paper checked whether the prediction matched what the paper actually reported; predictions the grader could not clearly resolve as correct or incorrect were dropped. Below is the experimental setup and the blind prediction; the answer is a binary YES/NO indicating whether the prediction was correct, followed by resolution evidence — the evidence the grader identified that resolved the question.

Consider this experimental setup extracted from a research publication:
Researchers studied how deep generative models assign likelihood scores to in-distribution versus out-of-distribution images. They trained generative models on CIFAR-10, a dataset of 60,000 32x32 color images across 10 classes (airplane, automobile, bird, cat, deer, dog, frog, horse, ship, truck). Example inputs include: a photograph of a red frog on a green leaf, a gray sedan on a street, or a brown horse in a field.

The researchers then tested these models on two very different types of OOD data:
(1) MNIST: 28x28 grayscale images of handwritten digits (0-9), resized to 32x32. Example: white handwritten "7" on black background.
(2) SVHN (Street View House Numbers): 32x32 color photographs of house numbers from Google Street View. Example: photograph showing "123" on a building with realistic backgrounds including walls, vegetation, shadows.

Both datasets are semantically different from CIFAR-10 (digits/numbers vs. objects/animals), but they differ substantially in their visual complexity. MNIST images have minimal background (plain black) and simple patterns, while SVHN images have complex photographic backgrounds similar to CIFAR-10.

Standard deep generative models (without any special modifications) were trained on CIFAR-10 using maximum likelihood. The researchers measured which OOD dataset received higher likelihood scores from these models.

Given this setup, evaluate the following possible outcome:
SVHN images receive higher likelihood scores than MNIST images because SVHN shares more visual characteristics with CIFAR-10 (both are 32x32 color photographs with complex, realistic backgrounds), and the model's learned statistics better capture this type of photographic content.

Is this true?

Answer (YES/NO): NO